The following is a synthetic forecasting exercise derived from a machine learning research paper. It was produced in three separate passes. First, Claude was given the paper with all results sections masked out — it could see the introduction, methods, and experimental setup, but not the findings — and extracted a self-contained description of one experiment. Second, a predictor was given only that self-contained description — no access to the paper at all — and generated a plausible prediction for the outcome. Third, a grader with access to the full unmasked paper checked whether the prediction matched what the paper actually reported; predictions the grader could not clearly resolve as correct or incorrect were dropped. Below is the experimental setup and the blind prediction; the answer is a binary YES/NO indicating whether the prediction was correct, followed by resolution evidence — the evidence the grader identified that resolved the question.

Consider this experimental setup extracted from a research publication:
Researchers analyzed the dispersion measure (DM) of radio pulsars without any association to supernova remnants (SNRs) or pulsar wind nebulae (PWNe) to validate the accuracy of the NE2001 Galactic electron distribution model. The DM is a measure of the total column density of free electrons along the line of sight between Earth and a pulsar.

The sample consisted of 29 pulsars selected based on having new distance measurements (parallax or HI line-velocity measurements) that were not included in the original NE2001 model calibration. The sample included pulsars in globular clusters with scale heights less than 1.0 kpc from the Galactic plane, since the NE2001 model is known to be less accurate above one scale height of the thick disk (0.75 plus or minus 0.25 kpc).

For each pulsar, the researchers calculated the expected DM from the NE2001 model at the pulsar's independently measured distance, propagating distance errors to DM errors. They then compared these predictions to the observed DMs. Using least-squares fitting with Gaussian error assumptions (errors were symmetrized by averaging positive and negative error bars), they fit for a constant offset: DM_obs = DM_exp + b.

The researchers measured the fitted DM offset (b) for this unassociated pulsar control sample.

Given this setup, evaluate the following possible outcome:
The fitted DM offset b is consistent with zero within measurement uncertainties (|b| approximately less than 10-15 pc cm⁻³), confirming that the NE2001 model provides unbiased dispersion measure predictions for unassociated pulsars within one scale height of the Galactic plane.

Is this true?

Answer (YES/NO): YES